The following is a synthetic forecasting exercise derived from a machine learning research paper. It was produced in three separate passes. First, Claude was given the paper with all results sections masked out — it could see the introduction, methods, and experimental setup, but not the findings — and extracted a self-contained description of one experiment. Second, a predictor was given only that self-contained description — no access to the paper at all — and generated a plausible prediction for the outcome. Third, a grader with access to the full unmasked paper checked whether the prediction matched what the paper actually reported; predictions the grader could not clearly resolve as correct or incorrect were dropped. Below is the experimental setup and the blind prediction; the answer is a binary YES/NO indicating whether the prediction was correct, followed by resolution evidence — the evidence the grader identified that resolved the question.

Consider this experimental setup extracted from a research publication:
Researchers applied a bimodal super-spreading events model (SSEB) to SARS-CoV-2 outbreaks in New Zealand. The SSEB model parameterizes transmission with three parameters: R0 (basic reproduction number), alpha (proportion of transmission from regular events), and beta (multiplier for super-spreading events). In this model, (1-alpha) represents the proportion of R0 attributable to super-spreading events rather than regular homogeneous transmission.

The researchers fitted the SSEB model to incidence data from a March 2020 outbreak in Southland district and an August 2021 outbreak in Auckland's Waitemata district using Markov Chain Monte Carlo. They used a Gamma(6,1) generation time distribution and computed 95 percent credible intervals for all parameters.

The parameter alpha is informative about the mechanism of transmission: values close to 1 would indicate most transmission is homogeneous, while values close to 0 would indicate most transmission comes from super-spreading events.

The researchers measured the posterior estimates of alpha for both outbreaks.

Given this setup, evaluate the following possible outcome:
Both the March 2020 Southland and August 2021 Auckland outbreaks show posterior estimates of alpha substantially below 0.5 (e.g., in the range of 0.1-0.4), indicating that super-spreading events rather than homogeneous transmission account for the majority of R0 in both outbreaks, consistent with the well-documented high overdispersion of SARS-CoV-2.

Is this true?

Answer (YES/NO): YES